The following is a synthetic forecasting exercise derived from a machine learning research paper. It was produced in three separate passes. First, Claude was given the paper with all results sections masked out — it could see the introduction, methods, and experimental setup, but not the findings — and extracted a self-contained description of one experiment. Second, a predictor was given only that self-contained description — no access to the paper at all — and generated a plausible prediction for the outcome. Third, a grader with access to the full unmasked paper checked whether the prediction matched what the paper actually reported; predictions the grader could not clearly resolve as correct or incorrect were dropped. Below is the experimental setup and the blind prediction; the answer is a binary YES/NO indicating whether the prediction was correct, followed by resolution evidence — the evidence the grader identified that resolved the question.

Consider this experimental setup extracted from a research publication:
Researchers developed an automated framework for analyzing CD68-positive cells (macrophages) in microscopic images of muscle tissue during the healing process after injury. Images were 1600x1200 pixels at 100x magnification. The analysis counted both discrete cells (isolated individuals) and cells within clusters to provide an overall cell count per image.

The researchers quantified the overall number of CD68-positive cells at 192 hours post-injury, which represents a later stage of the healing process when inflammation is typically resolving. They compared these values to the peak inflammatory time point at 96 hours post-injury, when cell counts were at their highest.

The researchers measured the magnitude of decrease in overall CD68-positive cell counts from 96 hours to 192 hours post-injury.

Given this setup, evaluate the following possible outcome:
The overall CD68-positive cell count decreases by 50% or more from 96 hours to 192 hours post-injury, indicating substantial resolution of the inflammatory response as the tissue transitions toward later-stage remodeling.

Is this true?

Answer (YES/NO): YES